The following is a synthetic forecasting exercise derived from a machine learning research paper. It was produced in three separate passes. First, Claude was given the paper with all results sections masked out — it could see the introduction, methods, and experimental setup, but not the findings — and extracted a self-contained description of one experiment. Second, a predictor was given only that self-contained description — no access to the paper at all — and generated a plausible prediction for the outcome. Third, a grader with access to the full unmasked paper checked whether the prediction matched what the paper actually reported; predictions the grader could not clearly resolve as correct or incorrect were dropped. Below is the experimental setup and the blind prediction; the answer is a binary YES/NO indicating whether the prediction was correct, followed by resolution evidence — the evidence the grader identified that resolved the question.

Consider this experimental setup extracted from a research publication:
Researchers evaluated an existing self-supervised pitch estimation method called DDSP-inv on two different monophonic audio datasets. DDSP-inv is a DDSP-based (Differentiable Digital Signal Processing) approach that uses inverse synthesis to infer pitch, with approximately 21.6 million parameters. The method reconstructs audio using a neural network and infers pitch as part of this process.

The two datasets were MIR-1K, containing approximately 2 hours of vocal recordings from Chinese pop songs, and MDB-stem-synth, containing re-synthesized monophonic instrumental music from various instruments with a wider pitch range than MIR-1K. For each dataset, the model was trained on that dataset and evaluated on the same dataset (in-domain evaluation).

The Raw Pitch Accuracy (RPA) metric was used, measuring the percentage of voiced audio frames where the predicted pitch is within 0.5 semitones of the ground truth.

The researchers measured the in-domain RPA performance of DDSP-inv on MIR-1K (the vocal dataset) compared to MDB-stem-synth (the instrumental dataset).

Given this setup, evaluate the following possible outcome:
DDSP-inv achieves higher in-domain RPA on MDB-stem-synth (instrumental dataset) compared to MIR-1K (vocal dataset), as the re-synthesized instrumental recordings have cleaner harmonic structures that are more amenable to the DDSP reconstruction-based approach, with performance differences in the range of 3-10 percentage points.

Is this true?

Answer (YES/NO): NO